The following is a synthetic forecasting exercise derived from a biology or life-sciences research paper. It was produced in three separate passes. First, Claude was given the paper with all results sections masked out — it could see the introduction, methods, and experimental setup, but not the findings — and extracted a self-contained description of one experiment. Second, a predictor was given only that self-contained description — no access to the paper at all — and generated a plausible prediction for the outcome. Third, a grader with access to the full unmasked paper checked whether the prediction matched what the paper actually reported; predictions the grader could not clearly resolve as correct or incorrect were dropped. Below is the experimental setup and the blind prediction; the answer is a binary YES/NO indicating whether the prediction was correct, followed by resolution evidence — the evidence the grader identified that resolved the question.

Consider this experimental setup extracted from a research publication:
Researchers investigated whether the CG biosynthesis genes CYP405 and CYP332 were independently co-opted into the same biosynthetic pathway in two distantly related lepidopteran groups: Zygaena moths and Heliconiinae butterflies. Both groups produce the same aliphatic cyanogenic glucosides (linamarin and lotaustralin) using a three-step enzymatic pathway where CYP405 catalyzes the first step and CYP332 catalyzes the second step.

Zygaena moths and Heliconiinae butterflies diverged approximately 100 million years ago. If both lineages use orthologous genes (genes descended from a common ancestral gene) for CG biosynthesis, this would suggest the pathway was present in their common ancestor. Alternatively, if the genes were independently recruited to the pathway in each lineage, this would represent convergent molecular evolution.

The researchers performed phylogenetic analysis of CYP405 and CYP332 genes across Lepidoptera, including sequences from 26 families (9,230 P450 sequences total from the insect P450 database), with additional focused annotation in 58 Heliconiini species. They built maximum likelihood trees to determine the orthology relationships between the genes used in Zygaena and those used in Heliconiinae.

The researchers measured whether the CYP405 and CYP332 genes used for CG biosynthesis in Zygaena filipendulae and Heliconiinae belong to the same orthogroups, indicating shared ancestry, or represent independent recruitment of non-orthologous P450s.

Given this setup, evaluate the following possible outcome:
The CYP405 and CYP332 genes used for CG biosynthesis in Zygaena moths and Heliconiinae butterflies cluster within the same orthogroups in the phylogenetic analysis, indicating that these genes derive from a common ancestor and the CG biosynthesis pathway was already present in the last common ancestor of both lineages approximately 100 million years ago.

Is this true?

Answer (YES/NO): NO